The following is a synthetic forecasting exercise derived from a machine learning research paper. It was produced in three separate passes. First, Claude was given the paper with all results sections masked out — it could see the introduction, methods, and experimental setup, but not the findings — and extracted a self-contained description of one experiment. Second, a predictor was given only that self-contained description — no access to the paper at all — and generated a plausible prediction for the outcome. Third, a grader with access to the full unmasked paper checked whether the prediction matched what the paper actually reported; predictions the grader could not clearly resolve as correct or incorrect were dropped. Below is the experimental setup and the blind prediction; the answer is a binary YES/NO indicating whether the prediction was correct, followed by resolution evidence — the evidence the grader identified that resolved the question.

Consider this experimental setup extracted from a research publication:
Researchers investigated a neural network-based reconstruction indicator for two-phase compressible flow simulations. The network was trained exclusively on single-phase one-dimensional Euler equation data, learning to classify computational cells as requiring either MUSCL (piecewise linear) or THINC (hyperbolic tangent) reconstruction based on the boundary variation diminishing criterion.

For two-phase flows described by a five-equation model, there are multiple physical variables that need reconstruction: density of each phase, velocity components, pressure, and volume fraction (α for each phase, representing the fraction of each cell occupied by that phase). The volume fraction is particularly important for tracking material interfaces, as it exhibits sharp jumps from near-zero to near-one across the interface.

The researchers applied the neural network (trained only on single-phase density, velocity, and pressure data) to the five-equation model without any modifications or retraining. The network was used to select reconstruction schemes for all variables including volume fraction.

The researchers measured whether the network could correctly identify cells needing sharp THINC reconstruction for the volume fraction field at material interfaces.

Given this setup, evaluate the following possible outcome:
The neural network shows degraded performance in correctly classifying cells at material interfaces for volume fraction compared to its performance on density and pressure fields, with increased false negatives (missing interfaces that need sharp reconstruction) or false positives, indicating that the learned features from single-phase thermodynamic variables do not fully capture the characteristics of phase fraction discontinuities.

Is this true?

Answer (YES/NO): NO